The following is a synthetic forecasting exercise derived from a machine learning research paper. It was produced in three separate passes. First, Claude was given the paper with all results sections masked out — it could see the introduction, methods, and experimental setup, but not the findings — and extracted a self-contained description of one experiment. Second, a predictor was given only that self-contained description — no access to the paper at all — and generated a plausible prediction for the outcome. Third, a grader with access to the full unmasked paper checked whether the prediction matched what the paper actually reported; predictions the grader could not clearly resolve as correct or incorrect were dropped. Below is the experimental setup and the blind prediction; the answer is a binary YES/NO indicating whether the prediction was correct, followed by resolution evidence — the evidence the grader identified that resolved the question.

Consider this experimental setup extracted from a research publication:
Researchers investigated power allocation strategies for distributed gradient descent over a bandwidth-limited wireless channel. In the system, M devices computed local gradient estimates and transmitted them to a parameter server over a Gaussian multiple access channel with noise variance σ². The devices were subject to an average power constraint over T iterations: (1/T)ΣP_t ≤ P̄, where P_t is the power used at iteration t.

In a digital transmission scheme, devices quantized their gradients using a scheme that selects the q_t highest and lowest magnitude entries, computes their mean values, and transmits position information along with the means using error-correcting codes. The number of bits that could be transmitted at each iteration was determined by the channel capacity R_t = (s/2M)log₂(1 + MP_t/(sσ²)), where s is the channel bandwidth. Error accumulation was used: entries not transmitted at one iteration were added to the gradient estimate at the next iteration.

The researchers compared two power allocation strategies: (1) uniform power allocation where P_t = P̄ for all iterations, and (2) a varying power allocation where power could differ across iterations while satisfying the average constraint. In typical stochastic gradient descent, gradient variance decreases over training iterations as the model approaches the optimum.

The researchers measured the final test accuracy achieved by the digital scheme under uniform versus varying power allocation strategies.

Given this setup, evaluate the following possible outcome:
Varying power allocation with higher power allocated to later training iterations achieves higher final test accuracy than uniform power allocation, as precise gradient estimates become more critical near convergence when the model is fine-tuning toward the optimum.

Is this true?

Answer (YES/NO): YES